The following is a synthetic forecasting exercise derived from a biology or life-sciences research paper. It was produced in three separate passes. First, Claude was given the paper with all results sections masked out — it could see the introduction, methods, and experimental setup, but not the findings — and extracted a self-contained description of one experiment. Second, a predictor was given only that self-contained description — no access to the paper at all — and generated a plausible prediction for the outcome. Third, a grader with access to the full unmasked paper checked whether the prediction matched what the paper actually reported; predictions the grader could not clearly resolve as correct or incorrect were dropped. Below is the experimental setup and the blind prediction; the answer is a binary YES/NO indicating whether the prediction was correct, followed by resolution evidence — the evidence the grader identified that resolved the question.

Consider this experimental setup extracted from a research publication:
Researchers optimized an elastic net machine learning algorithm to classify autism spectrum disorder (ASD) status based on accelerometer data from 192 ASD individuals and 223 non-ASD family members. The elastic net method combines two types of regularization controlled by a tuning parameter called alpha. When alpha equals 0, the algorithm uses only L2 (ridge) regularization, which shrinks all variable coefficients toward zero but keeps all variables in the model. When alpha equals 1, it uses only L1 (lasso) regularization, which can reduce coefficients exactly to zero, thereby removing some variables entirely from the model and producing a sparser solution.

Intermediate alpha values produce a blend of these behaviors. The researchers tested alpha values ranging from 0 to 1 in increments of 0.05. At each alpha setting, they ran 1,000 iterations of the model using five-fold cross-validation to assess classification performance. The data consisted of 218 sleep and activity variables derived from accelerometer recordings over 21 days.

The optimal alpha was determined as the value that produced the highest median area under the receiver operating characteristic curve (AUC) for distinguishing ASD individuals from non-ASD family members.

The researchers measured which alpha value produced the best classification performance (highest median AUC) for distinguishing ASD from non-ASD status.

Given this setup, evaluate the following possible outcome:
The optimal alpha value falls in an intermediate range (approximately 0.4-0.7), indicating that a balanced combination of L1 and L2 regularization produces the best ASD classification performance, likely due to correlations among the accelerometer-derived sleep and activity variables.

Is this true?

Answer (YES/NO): NO